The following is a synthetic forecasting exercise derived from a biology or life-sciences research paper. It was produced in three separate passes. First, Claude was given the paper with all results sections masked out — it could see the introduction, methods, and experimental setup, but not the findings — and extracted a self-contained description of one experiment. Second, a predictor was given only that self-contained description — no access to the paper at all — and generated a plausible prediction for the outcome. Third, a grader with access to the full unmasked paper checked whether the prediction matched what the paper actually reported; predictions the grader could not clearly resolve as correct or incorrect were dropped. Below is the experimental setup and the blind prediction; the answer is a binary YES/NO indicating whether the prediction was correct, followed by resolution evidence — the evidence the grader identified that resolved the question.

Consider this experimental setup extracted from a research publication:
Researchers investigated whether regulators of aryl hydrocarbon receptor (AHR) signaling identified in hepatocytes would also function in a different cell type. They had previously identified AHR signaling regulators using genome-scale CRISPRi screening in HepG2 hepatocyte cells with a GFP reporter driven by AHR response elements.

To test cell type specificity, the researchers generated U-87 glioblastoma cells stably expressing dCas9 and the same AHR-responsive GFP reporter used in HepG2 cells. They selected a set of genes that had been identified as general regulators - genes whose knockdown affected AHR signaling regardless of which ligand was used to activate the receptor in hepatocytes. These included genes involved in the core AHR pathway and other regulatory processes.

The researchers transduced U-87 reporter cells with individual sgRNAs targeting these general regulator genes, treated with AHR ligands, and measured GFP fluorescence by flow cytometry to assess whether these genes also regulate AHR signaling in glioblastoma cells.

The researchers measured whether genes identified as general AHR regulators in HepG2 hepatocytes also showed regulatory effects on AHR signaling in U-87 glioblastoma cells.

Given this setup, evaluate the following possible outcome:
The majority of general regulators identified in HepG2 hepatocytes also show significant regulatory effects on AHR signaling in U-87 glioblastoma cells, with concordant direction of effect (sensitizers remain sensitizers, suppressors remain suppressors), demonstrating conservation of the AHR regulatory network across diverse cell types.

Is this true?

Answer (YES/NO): NO